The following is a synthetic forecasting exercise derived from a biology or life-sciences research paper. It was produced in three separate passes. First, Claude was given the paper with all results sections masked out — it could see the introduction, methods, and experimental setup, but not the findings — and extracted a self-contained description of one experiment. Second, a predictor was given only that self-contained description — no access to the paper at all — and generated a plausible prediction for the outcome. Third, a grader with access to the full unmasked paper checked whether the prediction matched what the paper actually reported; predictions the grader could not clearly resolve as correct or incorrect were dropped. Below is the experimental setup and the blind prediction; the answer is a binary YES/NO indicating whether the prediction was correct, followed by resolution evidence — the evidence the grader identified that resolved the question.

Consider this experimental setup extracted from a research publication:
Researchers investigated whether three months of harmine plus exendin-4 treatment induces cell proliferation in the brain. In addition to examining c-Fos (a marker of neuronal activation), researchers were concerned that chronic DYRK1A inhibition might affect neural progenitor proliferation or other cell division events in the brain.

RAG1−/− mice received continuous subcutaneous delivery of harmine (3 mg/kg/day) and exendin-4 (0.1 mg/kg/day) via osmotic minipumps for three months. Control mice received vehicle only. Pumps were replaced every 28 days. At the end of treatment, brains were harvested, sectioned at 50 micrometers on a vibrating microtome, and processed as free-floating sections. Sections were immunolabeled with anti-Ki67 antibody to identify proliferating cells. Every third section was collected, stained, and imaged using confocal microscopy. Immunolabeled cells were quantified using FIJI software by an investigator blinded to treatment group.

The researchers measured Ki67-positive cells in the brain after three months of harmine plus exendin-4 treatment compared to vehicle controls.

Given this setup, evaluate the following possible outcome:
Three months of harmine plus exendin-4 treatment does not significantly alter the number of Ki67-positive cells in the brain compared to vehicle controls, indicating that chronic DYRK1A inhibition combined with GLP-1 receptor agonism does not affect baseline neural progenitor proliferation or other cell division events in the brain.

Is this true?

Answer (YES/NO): YES